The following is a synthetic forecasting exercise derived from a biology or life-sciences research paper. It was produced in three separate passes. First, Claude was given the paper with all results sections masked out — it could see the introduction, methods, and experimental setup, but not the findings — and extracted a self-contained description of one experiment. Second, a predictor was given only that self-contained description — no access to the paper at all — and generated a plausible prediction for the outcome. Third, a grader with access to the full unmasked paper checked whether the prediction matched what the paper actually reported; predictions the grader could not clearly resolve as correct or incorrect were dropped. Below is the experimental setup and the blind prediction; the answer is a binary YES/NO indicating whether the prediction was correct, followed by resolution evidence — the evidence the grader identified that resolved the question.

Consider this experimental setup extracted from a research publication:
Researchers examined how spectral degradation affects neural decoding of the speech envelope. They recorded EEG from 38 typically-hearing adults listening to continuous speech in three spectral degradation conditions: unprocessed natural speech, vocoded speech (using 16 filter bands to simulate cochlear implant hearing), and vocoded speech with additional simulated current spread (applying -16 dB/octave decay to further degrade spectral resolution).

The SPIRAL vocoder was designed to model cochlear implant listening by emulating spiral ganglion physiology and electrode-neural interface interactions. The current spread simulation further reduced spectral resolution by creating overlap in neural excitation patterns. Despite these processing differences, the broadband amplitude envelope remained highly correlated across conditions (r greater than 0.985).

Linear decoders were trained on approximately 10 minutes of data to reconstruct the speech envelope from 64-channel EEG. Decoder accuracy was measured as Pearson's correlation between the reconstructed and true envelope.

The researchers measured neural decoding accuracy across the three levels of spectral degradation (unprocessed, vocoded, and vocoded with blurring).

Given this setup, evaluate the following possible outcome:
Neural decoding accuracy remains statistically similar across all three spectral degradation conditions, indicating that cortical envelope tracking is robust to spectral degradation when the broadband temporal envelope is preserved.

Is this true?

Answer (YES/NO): YES